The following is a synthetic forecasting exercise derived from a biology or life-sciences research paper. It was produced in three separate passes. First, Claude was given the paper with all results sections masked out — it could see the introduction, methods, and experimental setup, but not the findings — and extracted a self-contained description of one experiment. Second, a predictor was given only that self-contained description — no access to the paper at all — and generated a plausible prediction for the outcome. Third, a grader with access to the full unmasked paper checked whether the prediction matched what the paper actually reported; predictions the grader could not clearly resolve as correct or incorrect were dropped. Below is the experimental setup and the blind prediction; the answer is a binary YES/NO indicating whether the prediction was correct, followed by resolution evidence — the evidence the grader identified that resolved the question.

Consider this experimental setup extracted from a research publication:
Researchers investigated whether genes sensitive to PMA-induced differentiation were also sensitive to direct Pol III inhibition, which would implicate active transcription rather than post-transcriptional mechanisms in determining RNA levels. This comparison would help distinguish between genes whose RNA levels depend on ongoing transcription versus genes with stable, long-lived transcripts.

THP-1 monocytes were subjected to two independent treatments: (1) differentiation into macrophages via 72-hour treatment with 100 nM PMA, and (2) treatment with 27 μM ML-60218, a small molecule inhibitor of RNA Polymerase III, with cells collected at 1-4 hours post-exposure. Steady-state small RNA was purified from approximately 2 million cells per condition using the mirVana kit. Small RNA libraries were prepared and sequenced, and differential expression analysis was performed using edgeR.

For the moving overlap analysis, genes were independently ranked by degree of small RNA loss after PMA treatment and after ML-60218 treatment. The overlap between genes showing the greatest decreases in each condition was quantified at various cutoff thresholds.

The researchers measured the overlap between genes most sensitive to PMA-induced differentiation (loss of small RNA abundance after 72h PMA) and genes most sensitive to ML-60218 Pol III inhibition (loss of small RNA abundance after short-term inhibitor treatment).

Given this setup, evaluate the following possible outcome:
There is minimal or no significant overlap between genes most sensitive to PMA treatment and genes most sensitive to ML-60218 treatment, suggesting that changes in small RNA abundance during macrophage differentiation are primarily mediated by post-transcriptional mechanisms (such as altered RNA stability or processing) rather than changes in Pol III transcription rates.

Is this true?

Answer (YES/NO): NO